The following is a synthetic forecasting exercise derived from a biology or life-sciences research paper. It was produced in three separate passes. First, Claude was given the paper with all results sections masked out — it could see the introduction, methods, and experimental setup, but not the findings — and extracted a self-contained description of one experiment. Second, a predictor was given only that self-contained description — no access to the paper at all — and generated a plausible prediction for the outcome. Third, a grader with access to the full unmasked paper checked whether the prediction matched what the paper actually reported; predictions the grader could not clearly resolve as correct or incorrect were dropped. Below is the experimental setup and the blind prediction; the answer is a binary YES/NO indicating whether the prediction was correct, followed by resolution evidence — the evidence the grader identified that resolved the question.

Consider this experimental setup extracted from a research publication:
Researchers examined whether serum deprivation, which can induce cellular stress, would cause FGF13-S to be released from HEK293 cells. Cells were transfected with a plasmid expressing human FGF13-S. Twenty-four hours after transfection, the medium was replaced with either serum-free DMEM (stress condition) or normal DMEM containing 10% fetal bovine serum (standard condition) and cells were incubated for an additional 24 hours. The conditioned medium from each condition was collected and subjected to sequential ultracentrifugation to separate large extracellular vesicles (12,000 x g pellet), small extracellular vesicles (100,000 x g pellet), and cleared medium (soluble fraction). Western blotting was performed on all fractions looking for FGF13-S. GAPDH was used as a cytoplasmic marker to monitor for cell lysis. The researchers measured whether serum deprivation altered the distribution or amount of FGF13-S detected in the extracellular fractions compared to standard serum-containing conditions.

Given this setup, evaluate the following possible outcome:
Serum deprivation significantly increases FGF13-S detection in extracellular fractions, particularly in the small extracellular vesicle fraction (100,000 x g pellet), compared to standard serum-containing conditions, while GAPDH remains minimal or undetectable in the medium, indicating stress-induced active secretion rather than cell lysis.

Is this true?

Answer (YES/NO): NO